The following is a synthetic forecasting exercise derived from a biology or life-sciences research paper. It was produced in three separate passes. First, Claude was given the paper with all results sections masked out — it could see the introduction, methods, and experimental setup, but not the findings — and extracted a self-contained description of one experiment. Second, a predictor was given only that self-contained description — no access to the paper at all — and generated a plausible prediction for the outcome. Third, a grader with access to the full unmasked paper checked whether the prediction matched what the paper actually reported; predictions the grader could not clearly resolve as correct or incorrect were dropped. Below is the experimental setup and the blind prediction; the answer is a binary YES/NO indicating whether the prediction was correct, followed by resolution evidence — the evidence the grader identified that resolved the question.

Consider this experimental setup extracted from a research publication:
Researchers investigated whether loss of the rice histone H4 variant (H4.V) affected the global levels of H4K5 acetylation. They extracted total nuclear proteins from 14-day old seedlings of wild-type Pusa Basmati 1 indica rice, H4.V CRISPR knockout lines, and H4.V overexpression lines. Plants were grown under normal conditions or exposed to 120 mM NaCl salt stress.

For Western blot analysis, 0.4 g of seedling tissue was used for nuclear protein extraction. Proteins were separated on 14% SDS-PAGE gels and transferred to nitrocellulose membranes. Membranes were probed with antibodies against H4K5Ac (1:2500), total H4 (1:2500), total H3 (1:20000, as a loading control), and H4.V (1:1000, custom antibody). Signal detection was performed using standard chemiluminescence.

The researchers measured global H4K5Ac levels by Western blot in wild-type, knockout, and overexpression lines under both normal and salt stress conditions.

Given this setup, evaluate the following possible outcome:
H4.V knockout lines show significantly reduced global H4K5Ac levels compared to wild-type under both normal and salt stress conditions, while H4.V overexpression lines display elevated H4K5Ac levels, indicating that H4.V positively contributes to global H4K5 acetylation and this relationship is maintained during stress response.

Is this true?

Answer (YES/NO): NO